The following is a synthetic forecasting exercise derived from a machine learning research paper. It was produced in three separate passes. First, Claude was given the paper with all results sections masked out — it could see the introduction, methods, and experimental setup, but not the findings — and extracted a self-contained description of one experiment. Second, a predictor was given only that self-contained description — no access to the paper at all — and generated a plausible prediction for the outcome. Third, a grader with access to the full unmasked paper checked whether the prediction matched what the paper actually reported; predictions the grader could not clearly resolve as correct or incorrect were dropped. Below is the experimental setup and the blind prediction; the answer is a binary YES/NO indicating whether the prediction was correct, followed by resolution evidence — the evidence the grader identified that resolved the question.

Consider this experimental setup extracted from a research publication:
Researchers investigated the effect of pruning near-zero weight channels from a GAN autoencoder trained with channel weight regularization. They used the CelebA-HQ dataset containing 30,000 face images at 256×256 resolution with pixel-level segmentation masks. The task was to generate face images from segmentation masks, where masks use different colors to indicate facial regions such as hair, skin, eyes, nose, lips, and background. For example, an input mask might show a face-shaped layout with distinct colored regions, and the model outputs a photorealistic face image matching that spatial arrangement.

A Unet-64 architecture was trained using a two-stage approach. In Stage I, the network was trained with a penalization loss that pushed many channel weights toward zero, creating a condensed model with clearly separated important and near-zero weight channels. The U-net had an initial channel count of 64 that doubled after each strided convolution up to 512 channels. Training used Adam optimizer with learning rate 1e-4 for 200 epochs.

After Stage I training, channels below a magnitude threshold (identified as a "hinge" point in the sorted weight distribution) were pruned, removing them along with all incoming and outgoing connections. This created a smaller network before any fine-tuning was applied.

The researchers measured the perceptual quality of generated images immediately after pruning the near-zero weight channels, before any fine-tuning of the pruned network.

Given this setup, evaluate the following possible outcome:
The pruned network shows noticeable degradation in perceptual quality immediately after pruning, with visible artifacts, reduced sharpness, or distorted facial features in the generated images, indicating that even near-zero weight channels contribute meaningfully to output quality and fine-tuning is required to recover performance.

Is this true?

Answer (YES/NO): NO